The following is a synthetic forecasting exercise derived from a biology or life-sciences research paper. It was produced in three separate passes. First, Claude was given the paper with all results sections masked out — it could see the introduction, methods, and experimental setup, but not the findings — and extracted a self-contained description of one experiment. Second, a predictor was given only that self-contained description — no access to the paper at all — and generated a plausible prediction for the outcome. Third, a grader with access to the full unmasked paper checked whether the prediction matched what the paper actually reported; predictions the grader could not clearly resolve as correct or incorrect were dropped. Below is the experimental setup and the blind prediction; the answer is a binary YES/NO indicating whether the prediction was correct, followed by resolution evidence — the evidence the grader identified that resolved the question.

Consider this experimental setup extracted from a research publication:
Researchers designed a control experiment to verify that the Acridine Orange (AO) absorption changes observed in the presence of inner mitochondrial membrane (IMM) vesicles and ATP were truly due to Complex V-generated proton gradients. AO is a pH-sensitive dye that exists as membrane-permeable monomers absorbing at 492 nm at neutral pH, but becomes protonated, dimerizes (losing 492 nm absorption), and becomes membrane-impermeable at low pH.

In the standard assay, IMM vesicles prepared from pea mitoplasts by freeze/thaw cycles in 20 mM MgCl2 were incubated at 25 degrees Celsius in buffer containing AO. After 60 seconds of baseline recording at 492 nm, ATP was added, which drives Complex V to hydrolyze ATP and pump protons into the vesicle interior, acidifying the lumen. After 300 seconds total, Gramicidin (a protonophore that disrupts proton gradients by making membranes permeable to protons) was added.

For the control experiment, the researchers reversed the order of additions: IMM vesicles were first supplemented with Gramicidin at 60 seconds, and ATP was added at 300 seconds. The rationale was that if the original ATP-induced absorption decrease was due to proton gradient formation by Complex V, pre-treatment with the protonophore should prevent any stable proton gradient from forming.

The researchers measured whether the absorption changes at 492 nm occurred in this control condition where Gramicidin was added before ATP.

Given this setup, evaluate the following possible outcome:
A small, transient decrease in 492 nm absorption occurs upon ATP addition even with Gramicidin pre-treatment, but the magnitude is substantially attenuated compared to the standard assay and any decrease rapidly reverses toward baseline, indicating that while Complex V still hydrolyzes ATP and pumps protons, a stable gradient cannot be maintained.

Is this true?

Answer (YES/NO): NO